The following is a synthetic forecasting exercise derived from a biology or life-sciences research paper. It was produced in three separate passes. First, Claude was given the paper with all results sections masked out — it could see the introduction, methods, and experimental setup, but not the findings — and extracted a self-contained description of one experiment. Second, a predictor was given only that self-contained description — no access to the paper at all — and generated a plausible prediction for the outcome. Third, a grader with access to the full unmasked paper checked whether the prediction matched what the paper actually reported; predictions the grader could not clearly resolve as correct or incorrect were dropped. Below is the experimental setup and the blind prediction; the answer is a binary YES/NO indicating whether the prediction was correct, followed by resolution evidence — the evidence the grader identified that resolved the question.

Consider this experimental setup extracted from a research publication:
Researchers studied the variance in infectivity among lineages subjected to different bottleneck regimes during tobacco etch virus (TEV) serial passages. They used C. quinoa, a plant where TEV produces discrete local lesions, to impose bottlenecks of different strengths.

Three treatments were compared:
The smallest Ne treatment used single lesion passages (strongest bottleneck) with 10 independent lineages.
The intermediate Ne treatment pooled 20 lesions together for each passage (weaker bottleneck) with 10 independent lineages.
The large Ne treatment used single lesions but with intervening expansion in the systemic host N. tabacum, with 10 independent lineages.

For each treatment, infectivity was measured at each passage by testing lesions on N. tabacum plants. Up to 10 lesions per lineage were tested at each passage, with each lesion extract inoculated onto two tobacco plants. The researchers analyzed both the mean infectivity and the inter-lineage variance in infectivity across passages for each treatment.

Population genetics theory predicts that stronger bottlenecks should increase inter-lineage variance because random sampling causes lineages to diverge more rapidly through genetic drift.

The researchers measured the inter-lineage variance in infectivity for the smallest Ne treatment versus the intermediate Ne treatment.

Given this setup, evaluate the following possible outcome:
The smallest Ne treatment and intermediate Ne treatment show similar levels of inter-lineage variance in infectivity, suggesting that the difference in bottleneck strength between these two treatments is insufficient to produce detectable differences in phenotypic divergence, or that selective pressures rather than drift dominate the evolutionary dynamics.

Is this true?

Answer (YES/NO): NO